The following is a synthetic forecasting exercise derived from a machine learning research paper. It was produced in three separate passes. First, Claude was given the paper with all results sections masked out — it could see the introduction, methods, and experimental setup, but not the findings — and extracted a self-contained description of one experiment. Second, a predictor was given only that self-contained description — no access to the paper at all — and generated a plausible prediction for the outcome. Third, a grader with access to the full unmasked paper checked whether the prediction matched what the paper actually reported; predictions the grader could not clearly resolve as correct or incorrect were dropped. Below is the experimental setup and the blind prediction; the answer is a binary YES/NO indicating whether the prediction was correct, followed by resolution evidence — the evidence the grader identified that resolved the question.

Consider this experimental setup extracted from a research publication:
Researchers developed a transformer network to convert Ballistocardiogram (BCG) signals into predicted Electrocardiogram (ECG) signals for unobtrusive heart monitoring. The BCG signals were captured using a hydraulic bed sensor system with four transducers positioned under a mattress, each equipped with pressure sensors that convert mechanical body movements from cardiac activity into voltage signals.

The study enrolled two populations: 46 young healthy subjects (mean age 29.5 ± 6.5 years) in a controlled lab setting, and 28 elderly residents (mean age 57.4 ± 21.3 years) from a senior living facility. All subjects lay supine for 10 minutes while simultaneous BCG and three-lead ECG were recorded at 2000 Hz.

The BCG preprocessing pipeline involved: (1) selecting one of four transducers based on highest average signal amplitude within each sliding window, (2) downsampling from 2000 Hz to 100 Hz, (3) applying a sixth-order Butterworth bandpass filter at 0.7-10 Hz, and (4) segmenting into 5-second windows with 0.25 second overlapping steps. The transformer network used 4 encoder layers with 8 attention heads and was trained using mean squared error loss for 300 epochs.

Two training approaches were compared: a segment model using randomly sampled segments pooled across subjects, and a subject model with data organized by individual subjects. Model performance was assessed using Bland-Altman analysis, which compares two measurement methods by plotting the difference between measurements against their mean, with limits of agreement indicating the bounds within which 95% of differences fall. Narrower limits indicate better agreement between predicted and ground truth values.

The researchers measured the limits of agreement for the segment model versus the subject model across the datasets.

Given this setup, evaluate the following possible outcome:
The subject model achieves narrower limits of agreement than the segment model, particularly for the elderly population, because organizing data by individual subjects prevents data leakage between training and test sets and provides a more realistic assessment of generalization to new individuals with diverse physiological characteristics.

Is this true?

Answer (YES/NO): NO